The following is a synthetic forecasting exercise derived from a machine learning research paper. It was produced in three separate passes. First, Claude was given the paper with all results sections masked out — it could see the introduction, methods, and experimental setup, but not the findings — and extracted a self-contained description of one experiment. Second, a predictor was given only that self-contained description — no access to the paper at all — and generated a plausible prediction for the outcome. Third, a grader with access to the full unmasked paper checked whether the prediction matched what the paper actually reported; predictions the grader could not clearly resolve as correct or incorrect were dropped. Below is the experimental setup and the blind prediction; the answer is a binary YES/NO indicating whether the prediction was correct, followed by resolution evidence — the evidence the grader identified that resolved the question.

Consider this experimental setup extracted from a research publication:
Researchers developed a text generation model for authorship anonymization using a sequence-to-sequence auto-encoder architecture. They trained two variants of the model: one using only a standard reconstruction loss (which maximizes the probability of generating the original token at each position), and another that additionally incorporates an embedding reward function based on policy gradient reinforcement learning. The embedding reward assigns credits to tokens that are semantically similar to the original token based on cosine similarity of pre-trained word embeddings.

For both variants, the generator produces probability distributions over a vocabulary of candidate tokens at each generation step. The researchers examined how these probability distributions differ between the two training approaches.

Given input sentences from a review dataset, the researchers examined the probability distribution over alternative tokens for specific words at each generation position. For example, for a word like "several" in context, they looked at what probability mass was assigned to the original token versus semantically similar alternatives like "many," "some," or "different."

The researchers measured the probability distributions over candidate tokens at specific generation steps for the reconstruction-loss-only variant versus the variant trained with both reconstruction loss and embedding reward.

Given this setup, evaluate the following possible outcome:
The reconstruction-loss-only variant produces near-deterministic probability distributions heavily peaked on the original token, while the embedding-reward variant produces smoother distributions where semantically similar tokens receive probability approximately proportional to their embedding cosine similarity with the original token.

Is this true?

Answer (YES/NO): NO